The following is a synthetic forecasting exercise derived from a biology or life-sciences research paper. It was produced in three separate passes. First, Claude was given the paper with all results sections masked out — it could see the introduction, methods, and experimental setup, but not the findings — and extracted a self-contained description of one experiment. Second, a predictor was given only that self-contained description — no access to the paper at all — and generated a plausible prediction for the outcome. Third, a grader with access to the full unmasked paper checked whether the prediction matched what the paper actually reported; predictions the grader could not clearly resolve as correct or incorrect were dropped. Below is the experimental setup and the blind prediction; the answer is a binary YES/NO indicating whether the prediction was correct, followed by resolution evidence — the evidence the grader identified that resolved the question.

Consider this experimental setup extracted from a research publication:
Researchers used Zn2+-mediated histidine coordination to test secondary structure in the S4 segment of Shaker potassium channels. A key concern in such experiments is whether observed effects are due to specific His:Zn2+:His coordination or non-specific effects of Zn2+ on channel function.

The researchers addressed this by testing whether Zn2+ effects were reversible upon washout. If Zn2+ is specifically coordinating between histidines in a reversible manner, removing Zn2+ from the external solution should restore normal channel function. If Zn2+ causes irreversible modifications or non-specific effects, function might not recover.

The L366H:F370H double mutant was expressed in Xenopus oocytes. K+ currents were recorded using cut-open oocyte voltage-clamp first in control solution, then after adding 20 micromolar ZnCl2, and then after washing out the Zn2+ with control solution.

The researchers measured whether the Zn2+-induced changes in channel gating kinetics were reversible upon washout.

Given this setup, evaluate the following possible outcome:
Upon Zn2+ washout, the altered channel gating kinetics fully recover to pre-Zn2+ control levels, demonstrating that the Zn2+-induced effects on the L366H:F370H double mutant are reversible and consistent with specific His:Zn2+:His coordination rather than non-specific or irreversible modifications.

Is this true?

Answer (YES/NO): NO